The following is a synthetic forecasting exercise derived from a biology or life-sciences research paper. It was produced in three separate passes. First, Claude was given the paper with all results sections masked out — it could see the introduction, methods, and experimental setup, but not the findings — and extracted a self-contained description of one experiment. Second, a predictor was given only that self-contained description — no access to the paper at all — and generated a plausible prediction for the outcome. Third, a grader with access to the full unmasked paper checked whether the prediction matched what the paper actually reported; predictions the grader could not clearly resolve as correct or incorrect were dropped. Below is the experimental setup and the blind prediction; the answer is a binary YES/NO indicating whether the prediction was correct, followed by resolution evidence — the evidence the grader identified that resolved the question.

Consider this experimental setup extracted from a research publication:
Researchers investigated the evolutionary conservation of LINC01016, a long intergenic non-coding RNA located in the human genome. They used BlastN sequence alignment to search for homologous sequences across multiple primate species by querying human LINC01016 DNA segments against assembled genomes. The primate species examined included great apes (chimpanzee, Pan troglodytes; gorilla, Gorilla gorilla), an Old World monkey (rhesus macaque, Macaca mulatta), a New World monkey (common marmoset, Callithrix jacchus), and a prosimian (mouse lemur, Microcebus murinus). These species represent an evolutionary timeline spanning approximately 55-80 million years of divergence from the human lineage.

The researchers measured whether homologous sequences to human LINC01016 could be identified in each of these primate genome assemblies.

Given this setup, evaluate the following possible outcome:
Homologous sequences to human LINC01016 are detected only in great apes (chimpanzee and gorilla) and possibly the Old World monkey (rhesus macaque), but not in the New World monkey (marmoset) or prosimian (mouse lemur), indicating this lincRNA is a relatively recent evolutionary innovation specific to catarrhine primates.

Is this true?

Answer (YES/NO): NO